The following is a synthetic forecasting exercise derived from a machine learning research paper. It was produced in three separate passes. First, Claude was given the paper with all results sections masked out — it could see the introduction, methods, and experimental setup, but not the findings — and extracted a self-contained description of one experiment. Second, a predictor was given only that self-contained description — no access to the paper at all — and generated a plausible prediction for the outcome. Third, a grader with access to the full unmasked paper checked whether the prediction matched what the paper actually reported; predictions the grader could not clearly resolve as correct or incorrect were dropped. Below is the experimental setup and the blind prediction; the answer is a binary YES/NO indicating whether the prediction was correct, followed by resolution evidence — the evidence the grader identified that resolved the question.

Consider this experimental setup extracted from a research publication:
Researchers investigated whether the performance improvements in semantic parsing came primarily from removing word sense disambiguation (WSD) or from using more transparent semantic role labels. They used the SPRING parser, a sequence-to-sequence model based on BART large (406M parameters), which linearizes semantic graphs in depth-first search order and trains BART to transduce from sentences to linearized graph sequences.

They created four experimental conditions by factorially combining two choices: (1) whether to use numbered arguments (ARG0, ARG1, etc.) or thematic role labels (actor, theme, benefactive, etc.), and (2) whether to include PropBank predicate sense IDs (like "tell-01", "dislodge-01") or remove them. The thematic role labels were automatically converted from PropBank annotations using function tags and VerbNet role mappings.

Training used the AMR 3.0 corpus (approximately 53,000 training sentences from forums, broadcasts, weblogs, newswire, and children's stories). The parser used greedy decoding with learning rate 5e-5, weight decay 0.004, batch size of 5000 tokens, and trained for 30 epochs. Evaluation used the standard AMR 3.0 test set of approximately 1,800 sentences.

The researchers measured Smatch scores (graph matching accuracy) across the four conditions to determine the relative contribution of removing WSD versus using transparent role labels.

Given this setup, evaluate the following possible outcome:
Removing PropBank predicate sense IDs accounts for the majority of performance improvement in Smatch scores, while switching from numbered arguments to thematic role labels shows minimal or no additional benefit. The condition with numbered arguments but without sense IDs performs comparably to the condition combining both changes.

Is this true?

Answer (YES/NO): YES